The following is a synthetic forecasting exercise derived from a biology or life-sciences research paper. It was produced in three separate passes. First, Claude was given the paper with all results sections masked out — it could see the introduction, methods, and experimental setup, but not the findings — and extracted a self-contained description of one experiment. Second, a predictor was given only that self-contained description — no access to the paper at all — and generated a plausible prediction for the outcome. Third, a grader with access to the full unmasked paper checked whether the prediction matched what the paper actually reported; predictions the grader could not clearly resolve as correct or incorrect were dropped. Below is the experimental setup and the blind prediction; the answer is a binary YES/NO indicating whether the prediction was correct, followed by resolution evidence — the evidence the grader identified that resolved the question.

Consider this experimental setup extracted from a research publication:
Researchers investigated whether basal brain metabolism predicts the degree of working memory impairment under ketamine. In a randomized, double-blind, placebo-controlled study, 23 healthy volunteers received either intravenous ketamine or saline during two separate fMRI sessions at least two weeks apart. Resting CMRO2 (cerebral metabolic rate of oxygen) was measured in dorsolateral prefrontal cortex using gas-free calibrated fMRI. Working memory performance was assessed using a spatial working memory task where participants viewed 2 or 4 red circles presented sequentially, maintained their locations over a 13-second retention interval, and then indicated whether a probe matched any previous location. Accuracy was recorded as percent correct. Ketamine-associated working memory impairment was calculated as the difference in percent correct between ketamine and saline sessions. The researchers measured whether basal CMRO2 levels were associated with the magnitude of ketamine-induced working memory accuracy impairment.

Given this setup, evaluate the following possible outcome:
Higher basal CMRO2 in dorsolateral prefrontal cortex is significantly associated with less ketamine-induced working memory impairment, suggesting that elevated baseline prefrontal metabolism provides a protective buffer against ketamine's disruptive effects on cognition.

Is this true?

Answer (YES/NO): NO